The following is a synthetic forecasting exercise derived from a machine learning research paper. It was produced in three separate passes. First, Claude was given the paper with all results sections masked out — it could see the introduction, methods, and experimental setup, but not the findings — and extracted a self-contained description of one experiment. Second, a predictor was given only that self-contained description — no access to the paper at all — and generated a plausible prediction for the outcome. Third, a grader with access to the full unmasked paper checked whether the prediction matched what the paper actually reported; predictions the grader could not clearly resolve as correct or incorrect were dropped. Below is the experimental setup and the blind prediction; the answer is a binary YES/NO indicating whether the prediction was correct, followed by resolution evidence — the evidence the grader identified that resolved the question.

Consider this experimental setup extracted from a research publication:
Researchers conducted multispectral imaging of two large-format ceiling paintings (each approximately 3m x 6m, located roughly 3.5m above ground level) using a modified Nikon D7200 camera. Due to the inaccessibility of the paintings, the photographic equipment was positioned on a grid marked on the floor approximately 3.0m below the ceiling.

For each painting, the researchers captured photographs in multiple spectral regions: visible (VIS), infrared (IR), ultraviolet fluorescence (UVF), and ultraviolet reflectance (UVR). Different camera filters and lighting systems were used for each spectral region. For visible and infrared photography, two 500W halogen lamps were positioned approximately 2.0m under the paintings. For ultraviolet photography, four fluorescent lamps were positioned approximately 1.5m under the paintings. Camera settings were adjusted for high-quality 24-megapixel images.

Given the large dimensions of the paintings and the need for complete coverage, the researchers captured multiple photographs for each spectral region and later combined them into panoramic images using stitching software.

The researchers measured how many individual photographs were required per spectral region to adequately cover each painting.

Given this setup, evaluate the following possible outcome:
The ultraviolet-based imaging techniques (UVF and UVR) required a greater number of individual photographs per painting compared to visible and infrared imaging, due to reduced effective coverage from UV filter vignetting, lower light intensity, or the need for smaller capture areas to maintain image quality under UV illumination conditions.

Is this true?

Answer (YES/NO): NO